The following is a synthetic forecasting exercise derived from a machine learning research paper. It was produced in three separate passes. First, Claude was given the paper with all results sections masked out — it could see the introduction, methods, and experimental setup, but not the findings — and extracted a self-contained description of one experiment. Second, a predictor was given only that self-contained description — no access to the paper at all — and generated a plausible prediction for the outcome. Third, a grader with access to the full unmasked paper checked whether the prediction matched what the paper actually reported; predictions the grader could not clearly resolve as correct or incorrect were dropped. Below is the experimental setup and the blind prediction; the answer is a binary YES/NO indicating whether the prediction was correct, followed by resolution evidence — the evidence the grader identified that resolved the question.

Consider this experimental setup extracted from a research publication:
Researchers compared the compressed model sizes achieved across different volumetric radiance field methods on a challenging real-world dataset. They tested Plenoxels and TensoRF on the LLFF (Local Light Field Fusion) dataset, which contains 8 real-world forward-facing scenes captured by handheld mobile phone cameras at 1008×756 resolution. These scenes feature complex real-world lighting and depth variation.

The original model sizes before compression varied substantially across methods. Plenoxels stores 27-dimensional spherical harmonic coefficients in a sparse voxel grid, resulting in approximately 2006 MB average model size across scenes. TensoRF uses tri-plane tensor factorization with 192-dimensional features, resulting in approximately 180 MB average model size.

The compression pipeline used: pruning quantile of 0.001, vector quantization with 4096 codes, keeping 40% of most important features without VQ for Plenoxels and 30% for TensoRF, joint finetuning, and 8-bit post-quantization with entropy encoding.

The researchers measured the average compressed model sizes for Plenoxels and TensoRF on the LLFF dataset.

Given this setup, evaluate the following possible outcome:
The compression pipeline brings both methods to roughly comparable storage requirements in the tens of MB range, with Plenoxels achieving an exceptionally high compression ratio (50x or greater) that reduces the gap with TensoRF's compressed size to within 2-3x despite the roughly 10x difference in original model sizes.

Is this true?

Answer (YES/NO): NO